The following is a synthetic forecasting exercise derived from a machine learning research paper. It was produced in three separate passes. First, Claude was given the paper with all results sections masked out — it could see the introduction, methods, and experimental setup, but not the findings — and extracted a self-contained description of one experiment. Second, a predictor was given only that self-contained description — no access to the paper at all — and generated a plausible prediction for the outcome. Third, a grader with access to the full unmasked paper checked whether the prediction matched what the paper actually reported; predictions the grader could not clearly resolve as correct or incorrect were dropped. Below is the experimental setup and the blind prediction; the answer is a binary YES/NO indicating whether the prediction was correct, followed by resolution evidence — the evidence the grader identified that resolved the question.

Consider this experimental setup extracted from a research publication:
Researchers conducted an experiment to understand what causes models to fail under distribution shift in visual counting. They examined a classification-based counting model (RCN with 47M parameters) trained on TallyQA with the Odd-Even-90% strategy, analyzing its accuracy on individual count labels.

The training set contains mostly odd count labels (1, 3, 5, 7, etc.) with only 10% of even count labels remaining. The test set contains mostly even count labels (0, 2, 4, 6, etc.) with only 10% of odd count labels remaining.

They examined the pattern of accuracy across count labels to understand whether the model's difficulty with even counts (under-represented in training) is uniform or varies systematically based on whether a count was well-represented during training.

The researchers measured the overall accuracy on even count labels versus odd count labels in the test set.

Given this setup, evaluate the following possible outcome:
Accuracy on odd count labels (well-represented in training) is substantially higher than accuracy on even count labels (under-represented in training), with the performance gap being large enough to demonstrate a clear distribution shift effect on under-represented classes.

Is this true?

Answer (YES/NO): YES